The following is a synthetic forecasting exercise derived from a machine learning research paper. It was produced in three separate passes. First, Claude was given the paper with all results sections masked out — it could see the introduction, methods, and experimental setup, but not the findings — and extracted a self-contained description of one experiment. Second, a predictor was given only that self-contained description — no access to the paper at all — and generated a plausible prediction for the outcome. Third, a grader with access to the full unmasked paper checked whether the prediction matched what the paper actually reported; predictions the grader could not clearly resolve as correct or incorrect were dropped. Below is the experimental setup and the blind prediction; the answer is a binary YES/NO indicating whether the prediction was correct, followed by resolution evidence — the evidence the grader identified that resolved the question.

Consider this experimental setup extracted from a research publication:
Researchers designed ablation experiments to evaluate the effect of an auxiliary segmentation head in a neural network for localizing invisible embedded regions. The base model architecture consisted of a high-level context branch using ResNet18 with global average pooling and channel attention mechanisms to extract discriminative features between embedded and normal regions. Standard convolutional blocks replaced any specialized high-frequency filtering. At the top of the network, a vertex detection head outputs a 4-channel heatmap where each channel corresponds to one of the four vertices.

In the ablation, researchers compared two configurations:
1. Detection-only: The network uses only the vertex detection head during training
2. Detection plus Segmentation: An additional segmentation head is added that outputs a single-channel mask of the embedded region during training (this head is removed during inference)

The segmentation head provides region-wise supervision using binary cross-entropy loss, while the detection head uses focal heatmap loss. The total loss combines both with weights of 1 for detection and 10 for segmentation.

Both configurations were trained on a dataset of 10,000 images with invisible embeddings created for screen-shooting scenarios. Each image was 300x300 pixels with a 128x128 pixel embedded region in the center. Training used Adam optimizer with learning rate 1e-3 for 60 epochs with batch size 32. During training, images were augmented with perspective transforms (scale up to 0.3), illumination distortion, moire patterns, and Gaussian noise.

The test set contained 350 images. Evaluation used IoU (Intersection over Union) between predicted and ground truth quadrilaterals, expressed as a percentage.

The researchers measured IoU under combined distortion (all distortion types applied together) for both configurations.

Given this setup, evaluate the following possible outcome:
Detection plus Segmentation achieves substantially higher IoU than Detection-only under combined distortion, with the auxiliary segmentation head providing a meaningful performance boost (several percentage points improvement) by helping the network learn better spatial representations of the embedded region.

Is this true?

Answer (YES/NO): NO